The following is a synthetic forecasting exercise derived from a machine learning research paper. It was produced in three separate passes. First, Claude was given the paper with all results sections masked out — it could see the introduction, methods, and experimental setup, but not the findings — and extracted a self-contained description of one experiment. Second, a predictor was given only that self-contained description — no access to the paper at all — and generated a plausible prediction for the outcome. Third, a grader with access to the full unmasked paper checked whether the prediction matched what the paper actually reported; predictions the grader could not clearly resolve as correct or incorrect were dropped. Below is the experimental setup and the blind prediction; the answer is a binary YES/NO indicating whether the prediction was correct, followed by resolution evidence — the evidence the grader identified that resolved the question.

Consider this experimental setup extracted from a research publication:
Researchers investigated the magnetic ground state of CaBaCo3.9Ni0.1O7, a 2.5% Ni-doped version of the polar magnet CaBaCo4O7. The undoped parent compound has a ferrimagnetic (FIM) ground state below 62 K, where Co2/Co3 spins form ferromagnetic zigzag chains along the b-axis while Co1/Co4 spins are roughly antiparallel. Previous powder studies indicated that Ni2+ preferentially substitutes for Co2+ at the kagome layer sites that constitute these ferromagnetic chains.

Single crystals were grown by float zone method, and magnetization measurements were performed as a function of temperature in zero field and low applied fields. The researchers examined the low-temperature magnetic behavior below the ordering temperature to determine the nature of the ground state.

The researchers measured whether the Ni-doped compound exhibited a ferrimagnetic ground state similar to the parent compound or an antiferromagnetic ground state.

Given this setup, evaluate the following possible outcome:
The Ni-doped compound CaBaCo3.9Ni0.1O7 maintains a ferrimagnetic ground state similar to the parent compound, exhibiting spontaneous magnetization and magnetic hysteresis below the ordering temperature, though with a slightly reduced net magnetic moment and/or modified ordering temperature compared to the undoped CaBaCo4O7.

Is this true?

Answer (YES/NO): NO